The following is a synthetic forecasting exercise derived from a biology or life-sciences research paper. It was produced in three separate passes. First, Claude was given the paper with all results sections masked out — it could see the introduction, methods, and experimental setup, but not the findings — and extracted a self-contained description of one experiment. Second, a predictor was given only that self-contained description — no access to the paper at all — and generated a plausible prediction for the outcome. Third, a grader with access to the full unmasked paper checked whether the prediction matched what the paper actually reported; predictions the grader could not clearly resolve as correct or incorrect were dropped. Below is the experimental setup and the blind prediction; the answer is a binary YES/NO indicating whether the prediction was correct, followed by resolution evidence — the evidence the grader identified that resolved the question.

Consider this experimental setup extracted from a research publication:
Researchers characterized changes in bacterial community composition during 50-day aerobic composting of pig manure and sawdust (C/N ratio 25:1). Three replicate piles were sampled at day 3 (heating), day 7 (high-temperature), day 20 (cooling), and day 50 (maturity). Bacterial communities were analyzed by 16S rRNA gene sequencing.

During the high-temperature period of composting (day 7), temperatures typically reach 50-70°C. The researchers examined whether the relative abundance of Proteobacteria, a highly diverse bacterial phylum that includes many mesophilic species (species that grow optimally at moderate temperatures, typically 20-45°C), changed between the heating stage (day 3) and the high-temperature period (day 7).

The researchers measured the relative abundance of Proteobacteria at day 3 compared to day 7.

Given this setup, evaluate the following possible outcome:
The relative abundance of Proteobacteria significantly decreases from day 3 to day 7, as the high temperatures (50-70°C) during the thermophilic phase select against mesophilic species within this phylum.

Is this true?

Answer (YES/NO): NO